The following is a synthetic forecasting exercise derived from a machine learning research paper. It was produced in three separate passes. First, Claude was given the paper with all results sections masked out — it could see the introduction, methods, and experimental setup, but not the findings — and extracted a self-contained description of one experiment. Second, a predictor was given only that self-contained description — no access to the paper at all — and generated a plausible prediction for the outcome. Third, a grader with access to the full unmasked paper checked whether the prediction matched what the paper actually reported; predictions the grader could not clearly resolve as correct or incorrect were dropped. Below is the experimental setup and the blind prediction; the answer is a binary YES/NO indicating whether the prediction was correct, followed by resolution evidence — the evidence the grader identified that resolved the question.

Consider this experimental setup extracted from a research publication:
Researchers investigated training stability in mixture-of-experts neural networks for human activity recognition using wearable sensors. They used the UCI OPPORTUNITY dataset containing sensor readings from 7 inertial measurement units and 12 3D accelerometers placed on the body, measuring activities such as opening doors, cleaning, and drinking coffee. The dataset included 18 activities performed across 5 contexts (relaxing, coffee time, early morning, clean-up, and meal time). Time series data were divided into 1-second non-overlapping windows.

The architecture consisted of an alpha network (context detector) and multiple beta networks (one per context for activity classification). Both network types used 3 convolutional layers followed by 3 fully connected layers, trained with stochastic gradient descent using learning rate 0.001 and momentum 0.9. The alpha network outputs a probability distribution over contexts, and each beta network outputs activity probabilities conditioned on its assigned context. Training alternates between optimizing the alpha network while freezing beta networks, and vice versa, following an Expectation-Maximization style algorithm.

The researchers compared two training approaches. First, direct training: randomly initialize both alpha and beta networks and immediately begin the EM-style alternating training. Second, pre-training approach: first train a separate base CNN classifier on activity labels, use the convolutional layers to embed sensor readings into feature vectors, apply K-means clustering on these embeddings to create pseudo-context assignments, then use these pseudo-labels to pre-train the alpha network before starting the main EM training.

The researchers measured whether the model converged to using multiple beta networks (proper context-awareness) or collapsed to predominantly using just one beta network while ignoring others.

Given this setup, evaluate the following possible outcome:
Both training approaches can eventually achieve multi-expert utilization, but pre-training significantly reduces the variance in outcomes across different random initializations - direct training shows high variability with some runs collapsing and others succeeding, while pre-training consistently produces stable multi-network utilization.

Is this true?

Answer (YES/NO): NO